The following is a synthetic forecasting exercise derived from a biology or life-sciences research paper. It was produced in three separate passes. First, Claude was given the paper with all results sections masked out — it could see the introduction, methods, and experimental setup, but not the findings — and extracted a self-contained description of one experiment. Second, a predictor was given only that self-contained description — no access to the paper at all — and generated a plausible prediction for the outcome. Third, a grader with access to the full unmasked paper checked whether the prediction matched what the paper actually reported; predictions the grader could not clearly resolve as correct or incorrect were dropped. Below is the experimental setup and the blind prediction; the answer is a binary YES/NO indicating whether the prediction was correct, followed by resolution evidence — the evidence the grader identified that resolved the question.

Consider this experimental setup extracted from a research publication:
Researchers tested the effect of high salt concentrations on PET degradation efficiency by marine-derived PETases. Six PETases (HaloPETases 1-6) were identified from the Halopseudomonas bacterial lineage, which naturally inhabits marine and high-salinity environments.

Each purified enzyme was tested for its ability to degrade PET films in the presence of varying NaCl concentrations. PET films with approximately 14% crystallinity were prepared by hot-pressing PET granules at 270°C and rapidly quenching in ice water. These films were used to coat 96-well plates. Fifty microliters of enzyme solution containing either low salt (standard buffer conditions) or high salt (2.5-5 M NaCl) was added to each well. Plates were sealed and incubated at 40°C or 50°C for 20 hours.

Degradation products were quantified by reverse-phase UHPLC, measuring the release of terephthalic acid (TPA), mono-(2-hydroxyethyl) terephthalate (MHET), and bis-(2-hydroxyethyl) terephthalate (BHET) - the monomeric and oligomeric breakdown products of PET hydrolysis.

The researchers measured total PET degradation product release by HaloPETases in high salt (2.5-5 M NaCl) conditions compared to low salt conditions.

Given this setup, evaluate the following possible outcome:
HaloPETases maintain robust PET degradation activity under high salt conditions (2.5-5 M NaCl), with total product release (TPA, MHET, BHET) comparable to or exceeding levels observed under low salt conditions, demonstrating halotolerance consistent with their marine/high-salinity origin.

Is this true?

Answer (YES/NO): YES